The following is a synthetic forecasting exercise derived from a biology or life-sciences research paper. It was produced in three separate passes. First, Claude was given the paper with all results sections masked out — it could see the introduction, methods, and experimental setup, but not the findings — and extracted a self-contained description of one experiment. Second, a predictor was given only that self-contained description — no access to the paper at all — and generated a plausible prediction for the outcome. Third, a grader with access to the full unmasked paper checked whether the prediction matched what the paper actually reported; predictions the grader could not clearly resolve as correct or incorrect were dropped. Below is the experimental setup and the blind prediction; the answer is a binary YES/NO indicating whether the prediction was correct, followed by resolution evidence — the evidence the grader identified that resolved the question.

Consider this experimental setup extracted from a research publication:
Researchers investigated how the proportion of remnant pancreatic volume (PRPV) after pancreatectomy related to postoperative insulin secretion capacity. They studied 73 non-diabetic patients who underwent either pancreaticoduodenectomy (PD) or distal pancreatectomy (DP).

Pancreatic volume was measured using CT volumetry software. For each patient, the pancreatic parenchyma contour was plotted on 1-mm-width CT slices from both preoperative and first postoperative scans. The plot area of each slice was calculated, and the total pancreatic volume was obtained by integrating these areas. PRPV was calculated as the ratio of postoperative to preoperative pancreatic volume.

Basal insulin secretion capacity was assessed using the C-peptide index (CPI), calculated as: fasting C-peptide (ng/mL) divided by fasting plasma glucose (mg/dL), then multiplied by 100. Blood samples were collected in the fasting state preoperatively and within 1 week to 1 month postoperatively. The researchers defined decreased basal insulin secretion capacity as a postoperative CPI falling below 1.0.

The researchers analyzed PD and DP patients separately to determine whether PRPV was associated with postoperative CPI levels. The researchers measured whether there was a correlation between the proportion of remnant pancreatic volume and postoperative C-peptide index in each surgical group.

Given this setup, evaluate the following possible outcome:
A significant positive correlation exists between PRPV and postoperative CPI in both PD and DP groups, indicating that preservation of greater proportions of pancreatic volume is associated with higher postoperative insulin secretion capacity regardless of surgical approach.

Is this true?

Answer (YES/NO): NO